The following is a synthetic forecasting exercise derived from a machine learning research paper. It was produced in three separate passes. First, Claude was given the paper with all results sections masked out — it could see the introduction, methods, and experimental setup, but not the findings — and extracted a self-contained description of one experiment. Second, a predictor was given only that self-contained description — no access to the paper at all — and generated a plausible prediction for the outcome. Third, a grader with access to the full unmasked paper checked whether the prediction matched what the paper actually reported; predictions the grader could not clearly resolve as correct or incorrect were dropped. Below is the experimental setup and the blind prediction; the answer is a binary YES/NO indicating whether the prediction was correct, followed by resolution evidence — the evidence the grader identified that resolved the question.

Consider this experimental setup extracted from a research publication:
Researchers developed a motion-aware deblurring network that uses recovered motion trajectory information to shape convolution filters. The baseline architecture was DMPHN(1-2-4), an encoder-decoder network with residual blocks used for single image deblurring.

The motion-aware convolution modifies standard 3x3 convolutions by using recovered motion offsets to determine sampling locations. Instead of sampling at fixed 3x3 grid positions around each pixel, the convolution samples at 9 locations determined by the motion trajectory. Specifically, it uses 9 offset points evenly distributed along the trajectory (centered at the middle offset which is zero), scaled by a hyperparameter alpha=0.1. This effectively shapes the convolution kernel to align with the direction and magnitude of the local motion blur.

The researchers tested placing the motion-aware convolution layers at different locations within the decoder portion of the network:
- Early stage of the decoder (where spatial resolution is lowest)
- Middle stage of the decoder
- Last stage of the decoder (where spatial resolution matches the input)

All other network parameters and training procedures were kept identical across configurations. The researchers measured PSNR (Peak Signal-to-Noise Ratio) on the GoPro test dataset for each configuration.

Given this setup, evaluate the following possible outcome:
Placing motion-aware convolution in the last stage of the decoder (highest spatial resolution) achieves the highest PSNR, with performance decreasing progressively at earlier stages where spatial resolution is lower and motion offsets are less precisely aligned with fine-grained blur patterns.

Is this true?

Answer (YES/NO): YES